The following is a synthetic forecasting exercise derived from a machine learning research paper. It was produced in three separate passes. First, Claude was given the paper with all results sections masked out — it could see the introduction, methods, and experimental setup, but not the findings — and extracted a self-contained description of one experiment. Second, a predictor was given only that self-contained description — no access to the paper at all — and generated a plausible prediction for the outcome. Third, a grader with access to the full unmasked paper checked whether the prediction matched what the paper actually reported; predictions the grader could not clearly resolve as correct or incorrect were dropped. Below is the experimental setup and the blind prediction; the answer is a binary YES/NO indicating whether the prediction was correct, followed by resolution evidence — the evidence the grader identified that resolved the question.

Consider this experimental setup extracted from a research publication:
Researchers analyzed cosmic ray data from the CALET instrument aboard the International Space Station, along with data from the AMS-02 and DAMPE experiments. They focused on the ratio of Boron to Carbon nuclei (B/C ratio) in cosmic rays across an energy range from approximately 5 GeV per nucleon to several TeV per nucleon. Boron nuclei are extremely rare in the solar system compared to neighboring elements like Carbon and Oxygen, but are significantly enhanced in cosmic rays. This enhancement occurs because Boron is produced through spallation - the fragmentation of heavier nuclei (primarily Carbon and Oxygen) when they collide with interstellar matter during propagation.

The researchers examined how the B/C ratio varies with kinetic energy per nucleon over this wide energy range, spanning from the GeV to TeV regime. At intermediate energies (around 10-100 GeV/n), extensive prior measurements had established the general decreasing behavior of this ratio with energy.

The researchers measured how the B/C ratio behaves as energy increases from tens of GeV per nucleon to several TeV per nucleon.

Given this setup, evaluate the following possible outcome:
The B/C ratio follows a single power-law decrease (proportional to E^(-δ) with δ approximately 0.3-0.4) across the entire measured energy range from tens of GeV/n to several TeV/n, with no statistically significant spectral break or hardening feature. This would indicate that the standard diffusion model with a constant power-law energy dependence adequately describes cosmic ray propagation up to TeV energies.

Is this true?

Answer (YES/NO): NO